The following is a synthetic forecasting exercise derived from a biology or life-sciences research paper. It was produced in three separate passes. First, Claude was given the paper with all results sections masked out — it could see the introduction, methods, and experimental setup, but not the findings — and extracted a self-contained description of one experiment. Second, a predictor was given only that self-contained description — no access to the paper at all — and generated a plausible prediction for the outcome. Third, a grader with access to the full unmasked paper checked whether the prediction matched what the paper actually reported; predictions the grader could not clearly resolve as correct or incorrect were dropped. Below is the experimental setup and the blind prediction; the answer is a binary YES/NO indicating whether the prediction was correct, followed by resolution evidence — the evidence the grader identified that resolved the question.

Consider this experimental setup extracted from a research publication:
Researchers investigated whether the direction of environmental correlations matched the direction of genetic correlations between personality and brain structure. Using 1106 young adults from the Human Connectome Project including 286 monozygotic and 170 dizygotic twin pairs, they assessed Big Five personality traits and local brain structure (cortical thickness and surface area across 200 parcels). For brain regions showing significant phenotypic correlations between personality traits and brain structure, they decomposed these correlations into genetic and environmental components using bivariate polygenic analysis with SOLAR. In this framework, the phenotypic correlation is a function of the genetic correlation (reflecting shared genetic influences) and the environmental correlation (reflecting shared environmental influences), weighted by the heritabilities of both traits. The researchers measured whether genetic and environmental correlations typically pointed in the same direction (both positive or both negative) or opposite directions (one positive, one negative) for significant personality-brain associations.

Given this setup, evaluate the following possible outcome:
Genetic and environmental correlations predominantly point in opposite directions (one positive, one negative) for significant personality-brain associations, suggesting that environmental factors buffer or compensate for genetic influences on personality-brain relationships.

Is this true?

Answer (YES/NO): NO